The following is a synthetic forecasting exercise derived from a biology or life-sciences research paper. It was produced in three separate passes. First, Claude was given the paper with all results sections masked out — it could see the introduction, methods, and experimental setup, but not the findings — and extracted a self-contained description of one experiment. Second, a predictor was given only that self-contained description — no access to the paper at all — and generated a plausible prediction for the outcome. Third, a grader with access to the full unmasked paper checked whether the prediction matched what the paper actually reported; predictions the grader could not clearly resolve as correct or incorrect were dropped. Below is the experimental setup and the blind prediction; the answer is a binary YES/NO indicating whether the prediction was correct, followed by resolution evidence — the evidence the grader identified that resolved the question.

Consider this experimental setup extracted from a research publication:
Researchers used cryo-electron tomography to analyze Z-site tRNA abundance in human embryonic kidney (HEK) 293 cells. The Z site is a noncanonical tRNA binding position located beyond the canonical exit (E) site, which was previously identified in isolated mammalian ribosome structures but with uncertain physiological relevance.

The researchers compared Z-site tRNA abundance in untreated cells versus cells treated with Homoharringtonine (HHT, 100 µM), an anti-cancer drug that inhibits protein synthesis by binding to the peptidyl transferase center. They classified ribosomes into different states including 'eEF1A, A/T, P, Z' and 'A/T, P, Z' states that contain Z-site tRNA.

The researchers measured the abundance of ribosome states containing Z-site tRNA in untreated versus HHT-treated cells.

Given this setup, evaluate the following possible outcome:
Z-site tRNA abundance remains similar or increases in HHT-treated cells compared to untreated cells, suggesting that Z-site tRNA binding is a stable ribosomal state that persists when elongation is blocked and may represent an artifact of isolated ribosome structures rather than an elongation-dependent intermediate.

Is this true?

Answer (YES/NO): NO